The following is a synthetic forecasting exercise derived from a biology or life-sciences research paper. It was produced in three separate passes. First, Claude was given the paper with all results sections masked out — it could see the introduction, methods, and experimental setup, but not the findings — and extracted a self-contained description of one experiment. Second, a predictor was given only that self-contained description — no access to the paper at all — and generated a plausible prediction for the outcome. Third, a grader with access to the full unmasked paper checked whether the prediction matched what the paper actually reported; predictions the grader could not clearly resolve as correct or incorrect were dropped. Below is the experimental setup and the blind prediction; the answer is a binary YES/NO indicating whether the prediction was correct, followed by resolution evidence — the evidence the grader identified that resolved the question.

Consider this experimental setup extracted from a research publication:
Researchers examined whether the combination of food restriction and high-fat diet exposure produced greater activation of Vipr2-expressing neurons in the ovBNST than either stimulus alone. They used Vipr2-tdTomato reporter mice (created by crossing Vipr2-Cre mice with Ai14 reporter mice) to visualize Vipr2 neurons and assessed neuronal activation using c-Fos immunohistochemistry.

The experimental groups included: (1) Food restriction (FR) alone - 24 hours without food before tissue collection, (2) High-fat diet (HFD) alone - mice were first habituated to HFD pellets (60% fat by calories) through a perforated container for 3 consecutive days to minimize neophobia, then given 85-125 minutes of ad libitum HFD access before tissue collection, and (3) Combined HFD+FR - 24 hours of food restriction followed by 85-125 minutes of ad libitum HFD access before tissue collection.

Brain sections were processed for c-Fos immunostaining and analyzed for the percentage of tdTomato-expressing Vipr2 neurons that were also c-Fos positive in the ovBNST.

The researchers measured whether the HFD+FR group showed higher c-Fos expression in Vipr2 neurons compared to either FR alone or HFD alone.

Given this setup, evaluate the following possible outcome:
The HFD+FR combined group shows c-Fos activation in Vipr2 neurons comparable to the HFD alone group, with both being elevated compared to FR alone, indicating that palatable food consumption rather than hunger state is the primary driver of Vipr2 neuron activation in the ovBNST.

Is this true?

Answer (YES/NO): NO